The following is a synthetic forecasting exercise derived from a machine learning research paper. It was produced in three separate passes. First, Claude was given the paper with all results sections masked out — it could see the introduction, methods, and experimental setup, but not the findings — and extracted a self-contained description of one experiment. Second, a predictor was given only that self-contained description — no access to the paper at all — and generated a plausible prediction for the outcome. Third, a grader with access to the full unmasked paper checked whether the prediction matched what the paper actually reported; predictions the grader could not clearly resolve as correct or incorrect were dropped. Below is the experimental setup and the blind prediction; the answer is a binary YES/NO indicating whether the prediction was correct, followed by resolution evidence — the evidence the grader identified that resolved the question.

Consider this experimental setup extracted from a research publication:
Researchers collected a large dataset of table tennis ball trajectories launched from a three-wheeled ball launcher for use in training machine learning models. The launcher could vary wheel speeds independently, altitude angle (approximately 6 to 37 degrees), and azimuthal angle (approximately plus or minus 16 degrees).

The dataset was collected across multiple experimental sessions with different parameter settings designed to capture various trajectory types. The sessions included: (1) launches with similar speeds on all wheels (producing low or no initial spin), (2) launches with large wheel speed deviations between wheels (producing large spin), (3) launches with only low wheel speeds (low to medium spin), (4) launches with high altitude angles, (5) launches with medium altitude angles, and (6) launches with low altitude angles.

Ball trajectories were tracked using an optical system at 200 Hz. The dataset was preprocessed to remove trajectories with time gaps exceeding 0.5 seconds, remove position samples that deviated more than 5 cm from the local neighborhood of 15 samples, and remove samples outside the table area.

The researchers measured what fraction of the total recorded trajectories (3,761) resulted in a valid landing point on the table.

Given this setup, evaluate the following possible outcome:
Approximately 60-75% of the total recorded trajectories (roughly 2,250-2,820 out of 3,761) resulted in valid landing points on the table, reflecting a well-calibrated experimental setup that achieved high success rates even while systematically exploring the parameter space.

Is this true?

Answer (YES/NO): NO